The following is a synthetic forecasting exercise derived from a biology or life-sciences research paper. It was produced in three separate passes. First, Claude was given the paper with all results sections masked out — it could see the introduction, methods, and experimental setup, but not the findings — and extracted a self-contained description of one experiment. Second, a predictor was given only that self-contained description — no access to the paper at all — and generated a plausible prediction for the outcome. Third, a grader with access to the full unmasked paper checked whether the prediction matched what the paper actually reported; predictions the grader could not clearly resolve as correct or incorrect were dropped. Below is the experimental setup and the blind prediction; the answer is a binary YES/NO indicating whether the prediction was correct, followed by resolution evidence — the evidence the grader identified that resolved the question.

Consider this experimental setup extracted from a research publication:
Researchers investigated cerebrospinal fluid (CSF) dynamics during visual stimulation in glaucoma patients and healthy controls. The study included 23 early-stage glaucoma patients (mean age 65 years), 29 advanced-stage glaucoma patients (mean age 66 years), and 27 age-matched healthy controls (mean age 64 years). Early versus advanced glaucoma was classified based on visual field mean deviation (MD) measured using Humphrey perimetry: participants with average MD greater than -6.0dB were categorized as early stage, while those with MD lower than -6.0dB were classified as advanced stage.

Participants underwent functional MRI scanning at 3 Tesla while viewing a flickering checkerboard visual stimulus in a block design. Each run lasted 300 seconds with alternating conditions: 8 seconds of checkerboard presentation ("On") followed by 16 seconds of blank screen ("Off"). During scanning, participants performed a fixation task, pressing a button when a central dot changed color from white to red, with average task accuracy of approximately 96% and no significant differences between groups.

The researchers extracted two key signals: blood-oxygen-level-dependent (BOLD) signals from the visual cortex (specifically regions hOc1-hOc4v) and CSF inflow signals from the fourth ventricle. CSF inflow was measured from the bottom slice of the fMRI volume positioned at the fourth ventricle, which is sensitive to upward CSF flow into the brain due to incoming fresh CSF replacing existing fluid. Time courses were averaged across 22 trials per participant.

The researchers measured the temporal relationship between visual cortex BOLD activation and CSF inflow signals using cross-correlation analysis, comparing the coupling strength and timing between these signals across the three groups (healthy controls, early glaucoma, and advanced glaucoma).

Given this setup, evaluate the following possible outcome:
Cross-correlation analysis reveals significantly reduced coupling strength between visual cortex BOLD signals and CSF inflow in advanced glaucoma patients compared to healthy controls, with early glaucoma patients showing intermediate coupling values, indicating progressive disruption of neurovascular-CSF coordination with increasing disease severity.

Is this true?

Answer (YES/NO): YES